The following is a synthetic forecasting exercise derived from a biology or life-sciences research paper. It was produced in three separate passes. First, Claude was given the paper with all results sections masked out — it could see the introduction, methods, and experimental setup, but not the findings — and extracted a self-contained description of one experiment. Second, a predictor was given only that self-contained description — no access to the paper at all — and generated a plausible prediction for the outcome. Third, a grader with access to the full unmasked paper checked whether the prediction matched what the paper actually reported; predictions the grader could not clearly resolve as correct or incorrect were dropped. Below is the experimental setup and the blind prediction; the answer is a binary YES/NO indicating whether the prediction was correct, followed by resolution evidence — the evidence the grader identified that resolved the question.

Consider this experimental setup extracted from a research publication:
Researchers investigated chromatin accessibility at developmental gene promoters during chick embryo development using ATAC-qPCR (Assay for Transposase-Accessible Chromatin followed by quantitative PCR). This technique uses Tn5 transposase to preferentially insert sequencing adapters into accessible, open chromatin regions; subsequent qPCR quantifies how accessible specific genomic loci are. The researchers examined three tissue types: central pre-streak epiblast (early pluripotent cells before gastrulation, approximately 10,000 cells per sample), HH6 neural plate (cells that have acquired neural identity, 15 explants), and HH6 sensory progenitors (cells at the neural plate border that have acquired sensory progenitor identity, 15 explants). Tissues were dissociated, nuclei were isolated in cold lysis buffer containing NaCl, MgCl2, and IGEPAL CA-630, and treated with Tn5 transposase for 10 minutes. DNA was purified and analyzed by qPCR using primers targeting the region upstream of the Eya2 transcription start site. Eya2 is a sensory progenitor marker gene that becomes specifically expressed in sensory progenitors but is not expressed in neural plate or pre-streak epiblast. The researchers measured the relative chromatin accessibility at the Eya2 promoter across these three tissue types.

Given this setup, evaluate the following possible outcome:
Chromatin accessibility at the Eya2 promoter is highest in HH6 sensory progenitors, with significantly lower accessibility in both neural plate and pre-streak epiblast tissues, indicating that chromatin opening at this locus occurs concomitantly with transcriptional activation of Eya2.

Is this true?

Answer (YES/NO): YES